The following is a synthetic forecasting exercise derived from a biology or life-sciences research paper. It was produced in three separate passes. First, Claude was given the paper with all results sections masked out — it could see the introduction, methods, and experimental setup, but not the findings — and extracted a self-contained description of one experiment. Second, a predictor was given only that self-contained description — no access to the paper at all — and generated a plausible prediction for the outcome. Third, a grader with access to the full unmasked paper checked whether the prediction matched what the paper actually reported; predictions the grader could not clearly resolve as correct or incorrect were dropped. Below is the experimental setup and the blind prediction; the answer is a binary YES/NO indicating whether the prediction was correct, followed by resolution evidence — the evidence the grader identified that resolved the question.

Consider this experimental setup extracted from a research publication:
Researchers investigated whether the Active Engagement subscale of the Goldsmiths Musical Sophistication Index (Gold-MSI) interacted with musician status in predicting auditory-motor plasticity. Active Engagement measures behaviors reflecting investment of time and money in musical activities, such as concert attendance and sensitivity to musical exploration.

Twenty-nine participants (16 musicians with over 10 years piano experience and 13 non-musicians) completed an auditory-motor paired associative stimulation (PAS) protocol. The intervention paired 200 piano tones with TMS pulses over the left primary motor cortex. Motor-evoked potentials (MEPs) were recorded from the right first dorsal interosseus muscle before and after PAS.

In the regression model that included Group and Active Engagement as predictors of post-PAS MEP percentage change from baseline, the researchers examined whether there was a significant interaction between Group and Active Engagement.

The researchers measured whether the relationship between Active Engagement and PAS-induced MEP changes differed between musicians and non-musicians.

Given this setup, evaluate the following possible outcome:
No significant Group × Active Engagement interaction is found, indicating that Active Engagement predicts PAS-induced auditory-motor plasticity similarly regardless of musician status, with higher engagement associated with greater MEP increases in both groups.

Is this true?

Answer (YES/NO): YES